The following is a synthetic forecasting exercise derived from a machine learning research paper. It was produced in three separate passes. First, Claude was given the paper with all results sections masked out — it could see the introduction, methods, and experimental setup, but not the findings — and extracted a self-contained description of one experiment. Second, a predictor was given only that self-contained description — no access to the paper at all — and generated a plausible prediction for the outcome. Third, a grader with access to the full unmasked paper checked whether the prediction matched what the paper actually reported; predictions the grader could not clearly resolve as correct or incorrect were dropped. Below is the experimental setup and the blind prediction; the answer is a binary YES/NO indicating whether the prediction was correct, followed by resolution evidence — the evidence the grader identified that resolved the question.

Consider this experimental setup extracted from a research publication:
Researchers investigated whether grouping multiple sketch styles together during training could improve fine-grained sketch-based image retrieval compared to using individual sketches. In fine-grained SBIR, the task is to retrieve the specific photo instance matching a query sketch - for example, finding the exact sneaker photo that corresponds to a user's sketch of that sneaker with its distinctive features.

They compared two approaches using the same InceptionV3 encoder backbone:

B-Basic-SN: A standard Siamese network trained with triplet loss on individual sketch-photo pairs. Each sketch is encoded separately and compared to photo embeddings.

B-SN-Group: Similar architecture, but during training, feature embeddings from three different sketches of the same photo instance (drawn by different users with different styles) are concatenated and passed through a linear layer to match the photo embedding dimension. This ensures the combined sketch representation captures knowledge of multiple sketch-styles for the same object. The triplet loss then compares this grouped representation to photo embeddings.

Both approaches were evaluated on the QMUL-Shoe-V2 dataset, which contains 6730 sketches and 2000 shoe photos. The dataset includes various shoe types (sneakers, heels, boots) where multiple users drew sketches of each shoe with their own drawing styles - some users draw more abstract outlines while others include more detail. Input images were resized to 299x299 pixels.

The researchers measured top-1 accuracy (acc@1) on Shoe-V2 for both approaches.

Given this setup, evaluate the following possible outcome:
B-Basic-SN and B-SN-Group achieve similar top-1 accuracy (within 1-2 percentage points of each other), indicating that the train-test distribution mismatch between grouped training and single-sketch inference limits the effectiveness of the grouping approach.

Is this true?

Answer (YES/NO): YES